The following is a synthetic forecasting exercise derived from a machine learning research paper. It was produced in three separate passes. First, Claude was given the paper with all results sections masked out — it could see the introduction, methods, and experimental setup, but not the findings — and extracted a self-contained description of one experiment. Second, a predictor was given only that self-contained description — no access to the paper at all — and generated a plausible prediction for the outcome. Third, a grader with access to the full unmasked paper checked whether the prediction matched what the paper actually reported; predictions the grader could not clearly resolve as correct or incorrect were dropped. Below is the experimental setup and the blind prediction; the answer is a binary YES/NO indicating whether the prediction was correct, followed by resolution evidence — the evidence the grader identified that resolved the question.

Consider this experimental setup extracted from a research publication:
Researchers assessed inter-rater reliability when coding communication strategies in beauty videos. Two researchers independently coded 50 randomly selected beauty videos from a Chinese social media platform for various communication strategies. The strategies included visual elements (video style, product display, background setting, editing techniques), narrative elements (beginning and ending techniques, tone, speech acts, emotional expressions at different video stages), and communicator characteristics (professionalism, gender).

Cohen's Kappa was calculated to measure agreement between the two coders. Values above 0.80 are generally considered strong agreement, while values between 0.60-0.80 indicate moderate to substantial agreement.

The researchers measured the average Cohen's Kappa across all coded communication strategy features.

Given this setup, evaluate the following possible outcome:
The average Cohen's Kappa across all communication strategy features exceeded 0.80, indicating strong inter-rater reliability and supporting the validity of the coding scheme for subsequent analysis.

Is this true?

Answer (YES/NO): NO